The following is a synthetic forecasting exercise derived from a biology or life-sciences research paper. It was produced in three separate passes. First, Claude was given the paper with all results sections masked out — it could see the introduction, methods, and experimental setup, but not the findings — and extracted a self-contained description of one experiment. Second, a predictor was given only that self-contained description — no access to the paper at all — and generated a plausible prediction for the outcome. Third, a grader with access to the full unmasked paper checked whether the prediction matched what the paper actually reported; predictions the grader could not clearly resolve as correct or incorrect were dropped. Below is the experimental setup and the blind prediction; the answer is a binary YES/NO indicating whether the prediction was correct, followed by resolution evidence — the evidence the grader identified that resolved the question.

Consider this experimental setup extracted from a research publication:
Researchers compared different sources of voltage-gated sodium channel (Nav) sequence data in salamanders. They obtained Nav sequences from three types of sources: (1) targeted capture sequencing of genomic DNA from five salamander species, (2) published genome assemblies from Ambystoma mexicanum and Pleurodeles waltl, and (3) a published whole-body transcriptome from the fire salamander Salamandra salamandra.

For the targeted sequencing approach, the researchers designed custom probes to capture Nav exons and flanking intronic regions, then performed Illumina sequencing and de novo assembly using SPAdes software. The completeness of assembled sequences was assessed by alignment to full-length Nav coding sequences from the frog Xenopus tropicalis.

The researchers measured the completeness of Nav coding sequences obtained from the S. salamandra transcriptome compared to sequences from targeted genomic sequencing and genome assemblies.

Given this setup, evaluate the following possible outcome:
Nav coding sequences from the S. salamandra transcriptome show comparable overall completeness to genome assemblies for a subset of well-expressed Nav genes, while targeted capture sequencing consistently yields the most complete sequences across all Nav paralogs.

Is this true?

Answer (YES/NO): NO